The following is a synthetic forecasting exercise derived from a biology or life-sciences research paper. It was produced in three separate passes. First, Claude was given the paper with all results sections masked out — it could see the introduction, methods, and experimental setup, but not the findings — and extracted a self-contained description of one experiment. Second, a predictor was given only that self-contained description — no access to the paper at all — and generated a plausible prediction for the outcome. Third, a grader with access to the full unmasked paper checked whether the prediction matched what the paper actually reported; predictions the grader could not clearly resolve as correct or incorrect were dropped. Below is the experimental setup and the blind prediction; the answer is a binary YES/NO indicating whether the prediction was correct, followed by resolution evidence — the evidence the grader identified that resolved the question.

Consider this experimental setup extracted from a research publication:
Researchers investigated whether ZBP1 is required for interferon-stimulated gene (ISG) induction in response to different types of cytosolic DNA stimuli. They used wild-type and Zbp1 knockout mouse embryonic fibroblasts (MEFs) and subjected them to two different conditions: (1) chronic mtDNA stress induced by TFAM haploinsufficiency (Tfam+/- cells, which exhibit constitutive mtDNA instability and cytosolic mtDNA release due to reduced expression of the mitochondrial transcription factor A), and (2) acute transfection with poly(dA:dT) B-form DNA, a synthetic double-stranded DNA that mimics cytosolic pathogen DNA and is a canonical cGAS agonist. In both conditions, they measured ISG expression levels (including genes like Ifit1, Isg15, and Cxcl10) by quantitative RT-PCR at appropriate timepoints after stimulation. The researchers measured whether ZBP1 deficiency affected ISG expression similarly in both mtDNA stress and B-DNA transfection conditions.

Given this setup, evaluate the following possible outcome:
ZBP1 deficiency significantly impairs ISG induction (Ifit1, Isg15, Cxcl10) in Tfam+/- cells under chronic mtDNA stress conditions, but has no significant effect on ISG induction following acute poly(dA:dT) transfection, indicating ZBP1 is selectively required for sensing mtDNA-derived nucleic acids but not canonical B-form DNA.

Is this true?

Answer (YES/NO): YES